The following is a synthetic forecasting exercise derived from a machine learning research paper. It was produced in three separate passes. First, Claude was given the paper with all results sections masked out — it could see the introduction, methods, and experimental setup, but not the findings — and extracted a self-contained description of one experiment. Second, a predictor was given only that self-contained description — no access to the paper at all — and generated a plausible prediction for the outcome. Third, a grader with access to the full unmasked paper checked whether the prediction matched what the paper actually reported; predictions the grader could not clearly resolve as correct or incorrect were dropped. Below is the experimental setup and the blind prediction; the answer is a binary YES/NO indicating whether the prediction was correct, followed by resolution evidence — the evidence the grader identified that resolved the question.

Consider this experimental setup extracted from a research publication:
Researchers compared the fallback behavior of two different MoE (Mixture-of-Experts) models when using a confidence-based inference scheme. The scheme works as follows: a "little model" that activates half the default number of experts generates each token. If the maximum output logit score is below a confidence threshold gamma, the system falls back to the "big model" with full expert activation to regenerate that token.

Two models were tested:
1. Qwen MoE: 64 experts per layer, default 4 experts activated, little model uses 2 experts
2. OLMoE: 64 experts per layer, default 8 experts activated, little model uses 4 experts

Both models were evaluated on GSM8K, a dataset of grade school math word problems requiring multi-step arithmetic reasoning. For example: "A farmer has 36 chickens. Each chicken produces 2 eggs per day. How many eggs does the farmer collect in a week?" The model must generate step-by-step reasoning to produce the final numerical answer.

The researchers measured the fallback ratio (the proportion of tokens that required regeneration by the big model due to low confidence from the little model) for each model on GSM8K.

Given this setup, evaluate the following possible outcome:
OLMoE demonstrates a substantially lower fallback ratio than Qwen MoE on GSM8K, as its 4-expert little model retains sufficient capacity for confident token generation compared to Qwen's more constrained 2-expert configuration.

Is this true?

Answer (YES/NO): NO